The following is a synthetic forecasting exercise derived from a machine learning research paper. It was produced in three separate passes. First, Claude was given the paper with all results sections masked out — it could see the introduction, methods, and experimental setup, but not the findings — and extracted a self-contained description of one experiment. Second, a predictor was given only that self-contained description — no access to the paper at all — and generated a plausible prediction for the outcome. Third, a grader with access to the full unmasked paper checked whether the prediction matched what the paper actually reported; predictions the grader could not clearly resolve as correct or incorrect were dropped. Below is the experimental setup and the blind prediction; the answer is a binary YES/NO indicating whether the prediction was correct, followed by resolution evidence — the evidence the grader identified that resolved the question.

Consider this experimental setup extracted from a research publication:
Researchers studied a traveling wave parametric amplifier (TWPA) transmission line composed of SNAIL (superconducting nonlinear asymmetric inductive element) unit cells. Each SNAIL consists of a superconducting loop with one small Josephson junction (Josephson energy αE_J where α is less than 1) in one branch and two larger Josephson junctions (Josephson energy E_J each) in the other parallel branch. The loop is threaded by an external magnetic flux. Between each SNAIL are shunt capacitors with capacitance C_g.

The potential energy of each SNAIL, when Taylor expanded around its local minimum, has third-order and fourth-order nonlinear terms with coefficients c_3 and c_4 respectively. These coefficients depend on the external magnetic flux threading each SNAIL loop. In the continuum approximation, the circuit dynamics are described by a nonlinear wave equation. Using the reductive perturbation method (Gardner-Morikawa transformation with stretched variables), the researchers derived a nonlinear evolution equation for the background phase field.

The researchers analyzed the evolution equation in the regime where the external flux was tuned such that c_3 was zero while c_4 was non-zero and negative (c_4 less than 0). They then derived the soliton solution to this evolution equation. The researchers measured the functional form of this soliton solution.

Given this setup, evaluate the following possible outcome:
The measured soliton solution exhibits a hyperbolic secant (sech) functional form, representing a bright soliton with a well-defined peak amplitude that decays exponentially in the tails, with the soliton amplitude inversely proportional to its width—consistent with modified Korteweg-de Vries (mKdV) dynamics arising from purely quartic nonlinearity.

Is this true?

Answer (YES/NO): NO